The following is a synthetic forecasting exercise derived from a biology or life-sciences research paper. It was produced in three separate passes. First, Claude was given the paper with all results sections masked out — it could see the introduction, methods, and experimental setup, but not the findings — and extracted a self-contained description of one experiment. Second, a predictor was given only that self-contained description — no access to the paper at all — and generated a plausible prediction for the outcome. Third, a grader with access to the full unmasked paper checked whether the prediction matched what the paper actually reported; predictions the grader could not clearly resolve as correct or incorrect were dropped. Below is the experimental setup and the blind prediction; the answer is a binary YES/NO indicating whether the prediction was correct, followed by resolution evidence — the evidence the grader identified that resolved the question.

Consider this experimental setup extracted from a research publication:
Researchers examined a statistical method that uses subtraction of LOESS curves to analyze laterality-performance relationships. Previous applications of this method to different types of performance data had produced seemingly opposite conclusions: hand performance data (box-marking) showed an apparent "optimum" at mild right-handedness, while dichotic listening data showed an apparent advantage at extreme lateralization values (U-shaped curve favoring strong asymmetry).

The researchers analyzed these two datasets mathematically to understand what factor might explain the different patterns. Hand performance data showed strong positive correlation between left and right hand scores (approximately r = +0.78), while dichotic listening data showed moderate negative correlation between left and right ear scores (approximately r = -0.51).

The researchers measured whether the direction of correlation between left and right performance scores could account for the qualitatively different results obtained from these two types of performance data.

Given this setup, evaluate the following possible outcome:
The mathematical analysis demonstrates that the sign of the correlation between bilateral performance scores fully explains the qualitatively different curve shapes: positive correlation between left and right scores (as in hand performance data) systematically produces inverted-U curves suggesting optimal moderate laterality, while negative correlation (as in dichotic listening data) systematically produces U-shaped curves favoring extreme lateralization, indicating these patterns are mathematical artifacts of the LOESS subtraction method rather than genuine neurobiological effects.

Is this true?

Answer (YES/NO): YES